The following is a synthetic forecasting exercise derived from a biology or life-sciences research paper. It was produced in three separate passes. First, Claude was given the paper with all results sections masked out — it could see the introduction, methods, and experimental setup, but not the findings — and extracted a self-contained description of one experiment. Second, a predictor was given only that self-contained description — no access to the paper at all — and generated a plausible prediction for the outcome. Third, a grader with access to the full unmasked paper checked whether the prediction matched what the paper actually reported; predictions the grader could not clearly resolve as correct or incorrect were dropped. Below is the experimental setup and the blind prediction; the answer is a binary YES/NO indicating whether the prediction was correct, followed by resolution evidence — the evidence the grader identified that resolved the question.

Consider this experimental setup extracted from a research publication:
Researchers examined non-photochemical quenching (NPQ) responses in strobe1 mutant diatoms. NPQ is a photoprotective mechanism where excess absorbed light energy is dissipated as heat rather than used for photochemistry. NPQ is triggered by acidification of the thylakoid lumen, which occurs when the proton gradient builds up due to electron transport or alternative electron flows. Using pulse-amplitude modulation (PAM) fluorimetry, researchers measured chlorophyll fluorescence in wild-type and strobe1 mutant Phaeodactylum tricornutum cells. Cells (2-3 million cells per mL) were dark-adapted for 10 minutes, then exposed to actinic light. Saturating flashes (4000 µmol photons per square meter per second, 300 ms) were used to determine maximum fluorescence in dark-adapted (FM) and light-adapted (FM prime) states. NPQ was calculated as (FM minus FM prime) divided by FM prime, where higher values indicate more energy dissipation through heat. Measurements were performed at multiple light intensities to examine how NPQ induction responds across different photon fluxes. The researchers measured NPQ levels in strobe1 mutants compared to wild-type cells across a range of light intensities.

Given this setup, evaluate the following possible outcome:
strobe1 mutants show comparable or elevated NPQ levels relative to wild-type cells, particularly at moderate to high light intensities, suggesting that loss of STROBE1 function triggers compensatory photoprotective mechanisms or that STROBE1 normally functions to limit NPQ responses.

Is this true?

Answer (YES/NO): YES